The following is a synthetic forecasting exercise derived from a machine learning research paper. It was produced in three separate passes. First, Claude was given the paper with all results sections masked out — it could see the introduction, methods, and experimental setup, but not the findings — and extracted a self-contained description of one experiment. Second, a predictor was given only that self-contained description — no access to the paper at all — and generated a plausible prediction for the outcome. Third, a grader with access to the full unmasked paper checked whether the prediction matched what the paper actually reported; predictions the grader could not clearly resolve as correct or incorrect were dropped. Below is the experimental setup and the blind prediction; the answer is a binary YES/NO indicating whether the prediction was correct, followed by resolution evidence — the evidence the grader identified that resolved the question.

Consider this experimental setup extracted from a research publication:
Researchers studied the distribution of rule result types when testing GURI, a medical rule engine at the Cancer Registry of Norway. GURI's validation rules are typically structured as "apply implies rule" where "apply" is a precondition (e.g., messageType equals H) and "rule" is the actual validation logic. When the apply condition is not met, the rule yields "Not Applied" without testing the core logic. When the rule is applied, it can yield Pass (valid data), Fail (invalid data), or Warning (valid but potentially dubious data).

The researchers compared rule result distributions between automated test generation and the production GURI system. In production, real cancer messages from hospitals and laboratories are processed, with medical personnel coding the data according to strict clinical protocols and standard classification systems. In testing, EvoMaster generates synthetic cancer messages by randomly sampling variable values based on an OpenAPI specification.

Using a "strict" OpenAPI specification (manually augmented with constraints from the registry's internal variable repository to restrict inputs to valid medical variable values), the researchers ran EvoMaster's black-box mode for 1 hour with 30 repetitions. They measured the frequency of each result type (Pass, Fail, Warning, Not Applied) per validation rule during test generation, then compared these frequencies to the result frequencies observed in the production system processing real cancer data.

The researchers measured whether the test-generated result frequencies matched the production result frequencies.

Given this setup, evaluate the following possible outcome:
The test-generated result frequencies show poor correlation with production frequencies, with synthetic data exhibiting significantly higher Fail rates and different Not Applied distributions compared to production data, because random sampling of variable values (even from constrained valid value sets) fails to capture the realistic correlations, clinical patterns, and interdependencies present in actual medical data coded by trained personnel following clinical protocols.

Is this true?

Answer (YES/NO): YES